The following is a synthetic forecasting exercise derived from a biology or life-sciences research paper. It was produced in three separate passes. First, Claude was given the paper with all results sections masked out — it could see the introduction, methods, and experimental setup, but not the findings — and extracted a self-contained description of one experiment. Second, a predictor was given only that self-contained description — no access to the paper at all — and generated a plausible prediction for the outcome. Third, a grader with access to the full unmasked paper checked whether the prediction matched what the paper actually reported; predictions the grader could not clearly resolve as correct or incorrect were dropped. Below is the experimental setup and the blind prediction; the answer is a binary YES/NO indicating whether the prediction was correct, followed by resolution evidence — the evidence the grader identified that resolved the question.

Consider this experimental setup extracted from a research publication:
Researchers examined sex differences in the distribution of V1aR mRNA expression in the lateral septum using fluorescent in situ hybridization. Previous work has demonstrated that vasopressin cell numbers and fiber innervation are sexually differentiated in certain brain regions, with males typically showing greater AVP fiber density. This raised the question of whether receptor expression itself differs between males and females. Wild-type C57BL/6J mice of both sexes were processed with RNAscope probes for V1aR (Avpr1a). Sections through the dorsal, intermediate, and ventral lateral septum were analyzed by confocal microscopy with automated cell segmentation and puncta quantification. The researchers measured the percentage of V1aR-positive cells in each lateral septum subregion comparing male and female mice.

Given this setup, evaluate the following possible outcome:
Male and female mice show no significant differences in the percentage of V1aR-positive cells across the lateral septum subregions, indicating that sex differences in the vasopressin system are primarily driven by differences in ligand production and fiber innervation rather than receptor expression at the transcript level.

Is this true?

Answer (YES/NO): YES